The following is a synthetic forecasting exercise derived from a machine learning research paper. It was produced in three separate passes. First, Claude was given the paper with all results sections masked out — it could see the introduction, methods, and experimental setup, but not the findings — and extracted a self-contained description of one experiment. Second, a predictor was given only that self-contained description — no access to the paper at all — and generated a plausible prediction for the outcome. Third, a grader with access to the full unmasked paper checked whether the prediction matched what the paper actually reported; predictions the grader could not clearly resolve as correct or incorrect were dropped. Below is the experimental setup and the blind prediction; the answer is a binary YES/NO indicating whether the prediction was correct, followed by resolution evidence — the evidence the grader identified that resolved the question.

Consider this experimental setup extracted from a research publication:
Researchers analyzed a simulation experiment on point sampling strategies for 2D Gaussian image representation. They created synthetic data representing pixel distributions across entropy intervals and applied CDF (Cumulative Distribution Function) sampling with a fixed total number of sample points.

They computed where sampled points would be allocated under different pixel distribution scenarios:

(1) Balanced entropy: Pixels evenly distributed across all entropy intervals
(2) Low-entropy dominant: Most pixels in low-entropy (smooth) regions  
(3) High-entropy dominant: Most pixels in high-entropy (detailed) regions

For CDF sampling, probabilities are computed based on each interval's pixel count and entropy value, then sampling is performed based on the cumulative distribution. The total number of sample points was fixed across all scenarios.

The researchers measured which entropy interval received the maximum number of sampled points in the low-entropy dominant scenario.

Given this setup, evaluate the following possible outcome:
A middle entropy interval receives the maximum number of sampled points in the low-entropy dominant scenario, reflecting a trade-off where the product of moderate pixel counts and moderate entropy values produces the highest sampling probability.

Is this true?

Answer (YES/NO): YES